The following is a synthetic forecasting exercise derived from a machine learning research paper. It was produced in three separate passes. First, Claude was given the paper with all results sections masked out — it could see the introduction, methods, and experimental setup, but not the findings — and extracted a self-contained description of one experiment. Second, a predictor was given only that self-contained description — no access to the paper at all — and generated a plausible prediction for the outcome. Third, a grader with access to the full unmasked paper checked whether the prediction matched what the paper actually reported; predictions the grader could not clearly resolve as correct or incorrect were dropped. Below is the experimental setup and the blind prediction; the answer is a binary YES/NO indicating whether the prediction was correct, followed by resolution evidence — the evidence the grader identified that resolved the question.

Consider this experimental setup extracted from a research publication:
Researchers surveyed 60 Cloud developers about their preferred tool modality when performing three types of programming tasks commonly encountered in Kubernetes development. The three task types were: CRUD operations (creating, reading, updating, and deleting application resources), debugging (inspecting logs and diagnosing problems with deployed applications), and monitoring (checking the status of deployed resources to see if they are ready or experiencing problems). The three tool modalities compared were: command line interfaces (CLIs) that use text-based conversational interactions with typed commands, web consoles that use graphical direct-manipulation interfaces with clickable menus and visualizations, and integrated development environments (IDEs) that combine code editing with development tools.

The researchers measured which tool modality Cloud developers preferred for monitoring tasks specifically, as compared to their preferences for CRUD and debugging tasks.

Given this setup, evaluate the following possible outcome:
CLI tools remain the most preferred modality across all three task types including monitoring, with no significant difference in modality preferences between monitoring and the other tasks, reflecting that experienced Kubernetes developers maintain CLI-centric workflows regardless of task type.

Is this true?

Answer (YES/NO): NO